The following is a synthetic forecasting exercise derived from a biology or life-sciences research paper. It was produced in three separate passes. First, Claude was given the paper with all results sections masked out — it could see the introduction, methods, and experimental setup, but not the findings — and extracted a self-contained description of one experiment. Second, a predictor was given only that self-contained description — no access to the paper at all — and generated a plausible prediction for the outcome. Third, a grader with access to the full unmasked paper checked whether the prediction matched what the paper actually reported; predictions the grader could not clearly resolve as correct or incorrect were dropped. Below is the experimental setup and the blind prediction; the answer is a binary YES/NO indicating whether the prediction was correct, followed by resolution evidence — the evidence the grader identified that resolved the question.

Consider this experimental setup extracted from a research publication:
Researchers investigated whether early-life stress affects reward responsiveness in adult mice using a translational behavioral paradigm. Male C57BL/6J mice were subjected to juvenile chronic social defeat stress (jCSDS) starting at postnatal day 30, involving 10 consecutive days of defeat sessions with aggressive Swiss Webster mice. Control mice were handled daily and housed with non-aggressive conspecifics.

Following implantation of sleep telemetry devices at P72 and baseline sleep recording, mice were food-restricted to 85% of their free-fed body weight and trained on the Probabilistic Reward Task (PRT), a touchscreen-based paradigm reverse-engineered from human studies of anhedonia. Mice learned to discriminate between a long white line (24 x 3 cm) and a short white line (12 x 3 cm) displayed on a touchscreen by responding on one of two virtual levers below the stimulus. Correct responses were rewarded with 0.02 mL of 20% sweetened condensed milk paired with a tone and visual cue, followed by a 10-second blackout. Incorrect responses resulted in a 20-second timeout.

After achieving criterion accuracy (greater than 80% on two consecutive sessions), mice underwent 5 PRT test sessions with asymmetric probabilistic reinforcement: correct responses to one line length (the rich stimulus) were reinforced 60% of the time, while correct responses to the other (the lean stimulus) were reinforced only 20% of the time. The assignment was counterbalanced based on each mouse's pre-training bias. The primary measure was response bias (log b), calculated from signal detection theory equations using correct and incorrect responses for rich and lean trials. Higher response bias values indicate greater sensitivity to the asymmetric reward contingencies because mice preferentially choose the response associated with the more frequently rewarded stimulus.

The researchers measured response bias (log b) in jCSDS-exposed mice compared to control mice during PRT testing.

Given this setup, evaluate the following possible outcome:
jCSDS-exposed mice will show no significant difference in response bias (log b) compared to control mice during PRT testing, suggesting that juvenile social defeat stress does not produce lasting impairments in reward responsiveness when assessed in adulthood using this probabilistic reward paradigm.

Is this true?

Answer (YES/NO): YES